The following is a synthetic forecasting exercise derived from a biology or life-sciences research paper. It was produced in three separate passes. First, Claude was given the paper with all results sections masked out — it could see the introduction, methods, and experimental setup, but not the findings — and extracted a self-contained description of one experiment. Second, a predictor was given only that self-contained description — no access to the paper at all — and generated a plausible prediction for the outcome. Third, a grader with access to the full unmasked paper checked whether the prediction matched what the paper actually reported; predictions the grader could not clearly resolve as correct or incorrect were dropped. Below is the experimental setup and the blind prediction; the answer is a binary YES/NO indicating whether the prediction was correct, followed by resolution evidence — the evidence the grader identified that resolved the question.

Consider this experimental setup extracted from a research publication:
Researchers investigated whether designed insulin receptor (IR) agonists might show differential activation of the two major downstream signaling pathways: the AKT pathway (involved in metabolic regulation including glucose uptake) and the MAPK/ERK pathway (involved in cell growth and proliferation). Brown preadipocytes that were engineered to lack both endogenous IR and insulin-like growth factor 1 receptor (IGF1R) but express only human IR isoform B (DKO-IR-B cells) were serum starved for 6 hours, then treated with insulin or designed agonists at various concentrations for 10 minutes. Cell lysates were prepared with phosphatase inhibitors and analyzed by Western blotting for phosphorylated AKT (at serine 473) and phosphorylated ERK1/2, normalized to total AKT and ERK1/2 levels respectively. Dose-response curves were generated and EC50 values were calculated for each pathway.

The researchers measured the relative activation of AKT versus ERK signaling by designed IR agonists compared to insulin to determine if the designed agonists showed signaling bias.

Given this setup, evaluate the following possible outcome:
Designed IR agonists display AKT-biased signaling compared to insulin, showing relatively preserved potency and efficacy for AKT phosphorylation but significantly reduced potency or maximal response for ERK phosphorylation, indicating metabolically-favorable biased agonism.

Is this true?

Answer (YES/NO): NO